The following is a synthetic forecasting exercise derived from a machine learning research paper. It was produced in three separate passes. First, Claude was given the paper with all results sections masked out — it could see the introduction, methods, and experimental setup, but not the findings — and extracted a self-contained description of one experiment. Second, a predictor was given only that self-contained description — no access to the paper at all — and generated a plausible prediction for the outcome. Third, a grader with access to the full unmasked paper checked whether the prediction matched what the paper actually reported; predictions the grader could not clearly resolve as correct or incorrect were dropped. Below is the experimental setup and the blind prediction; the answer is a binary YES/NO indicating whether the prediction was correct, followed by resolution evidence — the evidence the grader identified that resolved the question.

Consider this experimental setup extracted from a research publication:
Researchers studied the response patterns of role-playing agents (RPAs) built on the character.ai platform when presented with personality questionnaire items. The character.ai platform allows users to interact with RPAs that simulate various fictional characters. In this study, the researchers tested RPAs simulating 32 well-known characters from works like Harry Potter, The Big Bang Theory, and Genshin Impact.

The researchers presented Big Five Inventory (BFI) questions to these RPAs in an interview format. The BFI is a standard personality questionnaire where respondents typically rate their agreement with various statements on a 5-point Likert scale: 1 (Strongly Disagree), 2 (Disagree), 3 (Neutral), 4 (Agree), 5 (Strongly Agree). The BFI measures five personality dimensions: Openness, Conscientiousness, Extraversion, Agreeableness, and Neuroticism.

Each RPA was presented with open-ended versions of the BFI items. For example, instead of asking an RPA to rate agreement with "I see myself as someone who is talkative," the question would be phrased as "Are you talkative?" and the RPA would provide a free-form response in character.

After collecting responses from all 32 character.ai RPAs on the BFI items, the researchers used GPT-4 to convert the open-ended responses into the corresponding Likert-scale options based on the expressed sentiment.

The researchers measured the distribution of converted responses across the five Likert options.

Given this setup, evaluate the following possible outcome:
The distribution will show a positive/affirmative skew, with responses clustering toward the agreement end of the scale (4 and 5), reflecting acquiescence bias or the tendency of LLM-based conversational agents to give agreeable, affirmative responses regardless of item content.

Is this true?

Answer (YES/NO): YES